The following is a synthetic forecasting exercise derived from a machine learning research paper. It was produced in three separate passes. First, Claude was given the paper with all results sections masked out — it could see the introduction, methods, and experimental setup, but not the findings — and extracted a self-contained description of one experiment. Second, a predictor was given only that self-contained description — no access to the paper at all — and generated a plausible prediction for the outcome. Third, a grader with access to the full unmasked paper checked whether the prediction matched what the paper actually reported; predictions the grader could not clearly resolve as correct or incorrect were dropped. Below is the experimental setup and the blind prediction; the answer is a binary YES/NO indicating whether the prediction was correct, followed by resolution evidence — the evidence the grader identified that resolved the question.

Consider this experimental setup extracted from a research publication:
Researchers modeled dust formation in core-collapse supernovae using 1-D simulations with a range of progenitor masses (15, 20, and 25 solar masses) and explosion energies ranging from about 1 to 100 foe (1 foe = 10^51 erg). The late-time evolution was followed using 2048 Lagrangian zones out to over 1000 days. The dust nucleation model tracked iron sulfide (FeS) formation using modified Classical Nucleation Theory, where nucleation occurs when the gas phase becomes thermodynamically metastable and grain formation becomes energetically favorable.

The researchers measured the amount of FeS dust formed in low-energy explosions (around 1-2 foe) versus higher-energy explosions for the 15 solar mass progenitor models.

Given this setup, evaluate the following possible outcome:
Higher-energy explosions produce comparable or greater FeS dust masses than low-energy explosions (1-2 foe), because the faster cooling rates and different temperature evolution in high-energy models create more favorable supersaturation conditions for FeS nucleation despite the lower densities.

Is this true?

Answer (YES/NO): NO